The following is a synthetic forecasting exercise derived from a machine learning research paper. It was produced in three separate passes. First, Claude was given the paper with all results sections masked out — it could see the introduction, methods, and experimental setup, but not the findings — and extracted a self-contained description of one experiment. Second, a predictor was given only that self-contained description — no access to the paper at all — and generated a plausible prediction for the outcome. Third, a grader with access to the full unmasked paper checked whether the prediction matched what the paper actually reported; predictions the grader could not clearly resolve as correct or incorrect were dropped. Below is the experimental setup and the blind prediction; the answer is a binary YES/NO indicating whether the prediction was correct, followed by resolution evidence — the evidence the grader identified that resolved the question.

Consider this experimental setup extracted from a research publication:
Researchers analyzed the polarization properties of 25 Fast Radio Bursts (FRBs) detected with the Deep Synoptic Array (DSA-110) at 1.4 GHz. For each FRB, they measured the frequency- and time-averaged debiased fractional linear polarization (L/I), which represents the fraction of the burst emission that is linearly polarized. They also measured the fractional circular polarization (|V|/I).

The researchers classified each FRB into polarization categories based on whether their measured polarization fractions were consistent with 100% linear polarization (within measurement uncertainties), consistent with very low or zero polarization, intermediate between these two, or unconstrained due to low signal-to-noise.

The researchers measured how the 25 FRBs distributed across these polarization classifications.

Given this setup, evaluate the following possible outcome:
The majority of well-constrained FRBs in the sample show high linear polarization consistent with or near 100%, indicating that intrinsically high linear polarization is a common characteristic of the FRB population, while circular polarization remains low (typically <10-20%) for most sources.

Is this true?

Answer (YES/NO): YES